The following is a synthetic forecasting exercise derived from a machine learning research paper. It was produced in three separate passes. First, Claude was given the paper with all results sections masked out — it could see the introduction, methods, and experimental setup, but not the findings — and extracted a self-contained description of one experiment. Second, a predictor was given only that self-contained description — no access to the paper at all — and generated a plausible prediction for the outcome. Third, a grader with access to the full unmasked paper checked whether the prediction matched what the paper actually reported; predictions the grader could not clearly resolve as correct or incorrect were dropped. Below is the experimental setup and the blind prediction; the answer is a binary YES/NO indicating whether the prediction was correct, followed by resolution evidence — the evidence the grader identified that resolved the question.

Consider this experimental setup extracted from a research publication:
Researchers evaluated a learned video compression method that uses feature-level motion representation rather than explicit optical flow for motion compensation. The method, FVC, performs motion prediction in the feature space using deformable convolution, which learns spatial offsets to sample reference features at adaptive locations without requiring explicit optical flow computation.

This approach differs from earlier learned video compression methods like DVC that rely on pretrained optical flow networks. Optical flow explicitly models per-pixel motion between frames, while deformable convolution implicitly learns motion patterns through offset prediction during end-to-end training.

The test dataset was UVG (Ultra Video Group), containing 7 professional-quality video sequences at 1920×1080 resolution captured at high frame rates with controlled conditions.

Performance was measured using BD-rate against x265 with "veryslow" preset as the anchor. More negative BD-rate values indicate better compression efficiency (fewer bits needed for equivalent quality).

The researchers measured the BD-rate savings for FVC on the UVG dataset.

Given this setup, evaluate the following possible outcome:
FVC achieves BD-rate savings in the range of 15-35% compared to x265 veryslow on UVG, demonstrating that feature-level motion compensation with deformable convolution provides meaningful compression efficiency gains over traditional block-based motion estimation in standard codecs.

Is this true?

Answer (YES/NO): YES